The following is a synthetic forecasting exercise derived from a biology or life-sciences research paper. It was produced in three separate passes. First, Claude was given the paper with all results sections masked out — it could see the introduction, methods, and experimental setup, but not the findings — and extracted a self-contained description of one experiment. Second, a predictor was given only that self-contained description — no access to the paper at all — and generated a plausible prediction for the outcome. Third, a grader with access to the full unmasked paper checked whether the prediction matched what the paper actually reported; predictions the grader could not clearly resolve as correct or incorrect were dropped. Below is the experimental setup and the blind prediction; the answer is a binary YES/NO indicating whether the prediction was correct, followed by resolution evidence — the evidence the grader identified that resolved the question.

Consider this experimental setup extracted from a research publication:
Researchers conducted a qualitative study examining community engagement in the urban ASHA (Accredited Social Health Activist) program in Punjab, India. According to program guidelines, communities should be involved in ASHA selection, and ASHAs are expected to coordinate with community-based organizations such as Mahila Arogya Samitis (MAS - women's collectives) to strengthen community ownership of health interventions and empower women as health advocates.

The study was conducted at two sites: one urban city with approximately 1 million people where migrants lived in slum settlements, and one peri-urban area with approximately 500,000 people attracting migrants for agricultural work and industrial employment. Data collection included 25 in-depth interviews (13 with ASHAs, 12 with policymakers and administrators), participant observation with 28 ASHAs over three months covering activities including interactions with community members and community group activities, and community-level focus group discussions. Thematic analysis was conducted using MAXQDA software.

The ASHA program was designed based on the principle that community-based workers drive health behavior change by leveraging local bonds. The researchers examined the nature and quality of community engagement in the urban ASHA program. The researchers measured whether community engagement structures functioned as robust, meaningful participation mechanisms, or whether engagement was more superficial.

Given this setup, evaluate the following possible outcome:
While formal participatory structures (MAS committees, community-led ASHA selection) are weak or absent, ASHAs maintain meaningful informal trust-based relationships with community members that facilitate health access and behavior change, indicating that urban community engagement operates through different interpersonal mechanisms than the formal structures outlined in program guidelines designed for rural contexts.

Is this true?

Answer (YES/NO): YES